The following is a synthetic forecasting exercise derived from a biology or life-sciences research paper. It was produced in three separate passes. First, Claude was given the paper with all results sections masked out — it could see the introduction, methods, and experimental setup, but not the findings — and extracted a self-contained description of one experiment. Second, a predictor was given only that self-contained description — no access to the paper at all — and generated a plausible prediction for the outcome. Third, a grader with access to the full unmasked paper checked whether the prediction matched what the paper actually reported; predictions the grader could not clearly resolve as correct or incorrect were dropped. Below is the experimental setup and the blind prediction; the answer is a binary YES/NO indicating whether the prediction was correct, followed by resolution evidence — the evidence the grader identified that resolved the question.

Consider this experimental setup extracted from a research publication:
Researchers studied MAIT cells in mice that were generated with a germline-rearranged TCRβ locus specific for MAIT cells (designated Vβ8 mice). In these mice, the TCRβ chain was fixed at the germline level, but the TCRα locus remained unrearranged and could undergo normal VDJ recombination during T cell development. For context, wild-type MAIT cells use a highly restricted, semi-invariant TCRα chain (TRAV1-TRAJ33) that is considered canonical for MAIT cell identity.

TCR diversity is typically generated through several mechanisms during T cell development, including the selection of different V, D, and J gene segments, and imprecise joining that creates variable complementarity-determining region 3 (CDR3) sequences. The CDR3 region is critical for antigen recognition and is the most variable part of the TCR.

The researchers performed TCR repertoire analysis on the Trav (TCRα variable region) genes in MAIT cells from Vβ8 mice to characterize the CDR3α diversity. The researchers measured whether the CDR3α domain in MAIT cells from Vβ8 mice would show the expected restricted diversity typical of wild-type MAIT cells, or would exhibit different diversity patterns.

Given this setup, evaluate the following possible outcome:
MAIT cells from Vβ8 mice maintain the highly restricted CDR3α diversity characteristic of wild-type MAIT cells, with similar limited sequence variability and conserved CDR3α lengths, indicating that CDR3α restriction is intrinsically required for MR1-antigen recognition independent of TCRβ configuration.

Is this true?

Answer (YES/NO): NO